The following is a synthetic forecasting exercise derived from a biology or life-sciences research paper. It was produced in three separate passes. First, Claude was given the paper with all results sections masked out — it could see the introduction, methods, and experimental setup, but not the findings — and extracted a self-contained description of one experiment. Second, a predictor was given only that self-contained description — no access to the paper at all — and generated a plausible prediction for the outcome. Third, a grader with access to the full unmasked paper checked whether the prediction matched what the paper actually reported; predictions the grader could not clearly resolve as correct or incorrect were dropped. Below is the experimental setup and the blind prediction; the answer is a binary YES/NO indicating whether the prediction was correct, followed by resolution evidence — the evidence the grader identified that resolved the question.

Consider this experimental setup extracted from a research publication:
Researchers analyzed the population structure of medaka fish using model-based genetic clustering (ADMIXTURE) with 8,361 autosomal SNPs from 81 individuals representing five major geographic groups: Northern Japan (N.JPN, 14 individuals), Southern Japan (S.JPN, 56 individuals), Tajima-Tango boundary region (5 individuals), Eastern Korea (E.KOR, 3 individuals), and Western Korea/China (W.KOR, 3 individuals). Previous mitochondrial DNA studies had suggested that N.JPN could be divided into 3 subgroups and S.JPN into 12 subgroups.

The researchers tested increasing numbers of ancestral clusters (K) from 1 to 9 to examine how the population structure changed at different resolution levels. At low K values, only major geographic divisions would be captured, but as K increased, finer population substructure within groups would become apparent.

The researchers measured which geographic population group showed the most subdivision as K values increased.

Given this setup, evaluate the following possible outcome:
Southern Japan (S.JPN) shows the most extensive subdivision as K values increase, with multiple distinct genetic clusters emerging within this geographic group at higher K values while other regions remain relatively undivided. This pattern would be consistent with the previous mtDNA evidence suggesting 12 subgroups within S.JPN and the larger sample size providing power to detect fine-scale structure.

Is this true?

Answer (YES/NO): YES